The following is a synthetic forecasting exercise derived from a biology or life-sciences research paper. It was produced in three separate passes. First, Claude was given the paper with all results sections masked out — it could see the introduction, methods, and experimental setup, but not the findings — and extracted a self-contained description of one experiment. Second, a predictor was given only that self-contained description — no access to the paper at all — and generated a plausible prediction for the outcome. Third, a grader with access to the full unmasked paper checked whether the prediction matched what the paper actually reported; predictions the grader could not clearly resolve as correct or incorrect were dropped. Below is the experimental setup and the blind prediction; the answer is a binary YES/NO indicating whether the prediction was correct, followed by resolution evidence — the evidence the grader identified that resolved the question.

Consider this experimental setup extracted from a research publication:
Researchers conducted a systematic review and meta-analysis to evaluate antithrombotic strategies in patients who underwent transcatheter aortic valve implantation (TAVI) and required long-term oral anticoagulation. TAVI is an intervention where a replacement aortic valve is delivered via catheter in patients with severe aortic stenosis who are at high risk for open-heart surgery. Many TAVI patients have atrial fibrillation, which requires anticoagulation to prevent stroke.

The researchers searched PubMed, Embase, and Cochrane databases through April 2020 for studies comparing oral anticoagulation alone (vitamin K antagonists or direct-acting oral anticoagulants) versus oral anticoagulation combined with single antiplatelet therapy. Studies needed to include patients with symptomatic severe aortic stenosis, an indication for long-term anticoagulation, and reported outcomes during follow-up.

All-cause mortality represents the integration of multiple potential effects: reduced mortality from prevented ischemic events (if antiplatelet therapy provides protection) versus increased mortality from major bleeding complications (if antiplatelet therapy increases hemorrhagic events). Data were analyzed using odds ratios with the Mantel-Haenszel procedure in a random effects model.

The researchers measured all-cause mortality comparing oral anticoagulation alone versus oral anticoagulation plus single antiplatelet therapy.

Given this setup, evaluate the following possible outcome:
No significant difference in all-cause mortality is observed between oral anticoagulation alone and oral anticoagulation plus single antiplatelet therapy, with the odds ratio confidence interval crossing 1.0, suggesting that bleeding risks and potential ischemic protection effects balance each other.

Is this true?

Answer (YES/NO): YES